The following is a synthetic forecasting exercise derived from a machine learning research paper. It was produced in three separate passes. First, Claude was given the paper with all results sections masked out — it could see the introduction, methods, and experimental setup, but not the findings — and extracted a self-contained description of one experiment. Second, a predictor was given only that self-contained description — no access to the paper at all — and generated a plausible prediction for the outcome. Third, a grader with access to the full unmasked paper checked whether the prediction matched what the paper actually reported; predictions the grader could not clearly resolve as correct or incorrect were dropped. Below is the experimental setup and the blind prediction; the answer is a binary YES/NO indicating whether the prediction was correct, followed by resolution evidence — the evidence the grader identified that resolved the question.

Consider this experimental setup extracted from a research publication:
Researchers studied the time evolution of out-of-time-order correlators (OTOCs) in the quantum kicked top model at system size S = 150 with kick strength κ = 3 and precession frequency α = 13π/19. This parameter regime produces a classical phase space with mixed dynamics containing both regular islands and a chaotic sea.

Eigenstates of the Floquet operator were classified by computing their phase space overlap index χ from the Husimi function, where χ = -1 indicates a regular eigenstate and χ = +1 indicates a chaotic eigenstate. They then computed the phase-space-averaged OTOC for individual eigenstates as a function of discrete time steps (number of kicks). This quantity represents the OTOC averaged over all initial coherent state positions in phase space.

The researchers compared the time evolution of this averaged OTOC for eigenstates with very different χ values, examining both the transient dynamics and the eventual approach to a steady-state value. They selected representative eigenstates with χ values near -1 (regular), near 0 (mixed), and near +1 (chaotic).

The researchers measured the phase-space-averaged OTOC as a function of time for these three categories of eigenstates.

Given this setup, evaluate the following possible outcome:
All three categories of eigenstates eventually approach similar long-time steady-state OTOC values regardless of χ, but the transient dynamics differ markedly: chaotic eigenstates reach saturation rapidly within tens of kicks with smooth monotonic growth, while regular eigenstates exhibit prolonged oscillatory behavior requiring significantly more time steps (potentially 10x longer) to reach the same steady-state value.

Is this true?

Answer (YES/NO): NO